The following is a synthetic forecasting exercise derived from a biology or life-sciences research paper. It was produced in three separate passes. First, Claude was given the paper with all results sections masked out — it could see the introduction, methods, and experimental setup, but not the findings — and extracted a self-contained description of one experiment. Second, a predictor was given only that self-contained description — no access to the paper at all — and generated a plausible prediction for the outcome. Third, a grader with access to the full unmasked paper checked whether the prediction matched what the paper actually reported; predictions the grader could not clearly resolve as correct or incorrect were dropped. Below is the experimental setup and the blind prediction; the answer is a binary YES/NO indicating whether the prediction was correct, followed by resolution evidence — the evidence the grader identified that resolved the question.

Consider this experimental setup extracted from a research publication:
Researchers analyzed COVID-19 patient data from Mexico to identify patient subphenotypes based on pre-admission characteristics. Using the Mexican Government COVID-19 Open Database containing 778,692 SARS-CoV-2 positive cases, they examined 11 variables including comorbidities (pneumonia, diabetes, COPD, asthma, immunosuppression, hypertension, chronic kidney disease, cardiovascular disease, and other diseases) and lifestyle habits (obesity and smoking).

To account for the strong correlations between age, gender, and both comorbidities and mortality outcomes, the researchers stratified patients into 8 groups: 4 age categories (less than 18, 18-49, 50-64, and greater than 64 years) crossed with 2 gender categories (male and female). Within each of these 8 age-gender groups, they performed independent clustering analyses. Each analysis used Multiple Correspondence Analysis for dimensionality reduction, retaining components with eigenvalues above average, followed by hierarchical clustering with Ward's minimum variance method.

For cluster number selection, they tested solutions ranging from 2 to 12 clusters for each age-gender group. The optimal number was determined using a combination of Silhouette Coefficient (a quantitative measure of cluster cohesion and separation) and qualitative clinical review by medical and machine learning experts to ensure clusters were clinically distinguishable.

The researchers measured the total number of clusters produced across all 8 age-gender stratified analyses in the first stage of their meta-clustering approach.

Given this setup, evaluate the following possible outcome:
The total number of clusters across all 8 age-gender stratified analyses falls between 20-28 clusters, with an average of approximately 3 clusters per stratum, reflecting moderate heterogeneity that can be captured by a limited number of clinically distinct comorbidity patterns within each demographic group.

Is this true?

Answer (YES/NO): NO